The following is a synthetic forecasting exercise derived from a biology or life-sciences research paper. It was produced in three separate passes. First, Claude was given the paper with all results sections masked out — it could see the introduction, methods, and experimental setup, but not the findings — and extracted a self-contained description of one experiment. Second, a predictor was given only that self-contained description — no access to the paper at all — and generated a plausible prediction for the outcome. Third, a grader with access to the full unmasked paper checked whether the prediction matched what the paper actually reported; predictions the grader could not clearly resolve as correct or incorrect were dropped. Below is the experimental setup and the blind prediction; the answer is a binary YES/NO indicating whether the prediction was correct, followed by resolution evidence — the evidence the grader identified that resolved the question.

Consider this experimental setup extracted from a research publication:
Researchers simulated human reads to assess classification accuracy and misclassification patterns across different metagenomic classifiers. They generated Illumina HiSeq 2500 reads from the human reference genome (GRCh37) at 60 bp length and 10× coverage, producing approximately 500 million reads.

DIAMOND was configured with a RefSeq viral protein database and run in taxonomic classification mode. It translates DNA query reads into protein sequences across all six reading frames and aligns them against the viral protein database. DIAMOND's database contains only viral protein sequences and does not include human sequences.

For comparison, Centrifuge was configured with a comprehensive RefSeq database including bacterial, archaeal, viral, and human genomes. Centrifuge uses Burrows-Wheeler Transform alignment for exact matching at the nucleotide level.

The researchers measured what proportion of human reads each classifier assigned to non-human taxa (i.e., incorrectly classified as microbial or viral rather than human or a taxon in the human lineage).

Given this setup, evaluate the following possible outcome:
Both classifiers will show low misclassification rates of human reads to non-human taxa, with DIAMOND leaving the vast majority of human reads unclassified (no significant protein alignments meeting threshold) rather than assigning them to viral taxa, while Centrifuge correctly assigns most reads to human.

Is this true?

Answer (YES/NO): YES